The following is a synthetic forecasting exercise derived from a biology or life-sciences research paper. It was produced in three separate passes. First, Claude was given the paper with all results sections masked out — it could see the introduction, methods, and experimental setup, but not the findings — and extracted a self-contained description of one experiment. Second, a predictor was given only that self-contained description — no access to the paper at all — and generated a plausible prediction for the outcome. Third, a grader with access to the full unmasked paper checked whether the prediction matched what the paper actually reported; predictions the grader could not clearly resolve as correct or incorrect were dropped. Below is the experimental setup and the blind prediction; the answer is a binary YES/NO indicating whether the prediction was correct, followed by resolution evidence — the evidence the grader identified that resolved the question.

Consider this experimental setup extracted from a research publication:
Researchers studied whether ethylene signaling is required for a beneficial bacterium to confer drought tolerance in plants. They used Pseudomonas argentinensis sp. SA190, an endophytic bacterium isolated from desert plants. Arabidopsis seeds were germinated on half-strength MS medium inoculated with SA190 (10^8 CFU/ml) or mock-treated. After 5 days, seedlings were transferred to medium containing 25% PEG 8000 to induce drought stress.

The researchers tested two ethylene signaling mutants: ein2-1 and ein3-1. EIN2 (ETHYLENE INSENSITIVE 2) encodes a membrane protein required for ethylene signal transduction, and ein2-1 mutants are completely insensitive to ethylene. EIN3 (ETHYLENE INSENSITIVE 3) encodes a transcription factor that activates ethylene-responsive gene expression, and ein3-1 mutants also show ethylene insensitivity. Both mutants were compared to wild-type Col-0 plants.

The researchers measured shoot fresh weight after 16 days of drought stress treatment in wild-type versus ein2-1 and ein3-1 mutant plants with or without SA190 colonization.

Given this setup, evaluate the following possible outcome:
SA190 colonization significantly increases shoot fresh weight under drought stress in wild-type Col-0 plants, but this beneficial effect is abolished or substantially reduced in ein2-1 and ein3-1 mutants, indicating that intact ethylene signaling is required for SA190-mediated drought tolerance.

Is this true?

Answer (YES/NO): NO